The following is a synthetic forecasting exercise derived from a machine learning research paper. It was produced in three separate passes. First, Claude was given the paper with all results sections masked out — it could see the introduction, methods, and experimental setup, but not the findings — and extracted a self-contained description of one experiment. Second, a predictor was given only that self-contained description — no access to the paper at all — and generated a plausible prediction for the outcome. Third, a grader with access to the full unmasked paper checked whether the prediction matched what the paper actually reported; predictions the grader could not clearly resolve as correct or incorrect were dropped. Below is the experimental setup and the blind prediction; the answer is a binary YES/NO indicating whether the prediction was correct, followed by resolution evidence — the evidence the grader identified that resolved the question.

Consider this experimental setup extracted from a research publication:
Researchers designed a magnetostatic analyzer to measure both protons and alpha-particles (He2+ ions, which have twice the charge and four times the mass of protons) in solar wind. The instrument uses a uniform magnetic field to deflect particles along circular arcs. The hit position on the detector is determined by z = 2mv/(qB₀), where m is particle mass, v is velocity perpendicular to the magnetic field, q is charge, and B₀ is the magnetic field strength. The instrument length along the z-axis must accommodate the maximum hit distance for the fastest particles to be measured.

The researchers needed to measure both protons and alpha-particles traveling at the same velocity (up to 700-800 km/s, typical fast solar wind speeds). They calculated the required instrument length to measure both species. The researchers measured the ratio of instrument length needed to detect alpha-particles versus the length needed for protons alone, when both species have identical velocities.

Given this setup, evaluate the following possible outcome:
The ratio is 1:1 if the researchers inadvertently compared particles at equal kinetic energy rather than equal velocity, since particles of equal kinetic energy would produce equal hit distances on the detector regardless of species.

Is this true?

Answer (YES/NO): NO